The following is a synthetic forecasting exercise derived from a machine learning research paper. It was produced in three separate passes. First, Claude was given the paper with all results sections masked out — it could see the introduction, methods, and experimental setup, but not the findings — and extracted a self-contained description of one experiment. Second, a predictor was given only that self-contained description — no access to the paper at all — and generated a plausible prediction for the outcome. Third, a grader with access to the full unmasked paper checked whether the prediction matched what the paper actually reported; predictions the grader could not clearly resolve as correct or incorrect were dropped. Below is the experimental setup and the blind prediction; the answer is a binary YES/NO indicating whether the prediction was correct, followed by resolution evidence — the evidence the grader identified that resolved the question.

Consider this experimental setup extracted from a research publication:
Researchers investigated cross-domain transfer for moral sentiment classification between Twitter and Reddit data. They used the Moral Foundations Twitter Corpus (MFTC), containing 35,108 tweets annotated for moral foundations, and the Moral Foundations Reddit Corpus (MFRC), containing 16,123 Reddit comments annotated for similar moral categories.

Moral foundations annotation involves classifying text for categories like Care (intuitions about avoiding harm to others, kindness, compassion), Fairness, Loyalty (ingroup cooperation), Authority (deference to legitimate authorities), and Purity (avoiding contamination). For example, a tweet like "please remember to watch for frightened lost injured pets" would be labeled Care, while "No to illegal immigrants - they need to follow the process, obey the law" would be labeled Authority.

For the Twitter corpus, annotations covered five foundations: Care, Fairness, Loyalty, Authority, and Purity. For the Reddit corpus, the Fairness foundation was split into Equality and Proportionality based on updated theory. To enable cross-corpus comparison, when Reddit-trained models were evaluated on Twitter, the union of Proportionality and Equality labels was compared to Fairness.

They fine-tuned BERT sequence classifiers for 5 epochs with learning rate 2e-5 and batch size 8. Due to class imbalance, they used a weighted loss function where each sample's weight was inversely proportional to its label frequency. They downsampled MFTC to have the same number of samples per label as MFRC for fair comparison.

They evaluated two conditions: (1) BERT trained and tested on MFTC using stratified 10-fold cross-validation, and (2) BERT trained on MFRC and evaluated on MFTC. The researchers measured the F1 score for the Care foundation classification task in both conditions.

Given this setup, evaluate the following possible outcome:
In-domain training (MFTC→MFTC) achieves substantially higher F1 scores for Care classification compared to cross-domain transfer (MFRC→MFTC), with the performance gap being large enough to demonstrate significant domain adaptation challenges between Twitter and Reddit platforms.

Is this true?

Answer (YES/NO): YES